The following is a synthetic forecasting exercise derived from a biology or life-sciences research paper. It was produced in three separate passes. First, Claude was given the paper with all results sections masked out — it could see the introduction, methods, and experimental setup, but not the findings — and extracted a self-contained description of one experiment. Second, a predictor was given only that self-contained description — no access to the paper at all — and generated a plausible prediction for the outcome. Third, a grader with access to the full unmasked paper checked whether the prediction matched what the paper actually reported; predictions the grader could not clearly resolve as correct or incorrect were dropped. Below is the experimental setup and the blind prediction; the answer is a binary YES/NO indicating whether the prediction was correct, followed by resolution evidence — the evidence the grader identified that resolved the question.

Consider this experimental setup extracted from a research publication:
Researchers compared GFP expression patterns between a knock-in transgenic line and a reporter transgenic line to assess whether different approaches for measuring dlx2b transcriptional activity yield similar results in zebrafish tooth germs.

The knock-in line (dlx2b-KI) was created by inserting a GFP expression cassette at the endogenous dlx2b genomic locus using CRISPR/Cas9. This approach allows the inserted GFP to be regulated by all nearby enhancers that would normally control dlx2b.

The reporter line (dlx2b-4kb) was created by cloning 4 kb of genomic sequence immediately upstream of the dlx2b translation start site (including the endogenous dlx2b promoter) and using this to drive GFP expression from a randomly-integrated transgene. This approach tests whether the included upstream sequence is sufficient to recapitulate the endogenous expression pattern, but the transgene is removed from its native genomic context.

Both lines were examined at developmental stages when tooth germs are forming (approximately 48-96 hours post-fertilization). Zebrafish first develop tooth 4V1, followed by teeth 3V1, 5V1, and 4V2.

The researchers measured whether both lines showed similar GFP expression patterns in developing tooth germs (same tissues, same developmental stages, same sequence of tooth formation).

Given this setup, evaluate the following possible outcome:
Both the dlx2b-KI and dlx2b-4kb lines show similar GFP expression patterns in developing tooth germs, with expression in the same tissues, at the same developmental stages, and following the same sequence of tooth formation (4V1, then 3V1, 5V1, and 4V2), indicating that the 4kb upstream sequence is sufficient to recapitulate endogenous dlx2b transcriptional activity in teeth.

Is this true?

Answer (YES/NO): YES